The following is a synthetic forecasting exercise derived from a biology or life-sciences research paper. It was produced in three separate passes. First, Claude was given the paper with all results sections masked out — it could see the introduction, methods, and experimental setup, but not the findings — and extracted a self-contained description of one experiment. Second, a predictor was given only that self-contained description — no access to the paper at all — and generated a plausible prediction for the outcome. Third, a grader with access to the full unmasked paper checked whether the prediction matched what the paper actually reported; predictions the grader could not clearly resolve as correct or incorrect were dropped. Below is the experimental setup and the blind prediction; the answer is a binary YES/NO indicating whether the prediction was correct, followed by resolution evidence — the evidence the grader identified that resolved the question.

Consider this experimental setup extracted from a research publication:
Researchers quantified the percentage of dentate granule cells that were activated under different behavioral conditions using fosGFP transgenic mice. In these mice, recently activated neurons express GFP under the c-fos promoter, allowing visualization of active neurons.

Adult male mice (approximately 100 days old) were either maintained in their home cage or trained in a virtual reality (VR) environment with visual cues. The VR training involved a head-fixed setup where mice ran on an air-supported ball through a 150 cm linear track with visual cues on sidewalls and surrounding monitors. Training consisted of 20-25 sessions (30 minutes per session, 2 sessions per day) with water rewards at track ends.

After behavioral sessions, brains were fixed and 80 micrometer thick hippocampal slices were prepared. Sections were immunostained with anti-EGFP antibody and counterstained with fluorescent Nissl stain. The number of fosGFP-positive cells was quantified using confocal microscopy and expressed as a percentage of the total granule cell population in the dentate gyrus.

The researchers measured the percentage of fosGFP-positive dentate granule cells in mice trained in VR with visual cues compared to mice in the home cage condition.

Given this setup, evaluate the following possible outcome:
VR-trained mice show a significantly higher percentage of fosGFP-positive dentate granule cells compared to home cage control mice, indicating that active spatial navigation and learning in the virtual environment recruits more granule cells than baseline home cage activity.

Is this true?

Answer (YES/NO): YES